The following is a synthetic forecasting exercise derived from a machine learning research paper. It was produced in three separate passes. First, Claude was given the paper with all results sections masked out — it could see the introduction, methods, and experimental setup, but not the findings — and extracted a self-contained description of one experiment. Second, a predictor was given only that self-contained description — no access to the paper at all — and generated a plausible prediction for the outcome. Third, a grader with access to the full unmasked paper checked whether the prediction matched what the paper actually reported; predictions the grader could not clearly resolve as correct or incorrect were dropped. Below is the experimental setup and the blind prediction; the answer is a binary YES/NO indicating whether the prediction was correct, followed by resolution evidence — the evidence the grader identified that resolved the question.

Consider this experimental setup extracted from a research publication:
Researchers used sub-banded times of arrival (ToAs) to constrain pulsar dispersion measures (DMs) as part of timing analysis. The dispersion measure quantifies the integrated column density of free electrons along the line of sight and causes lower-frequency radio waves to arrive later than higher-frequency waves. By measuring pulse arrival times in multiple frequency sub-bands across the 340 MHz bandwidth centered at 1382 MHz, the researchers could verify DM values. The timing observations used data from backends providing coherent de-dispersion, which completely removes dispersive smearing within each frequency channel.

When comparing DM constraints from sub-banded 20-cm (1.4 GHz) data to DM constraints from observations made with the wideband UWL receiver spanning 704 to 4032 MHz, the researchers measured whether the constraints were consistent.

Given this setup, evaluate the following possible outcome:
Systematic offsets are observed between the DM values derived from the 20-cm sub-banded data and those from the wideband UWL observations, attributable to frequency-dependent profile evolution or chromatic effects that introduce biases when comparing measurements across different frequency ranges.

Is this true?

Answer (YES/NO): NO